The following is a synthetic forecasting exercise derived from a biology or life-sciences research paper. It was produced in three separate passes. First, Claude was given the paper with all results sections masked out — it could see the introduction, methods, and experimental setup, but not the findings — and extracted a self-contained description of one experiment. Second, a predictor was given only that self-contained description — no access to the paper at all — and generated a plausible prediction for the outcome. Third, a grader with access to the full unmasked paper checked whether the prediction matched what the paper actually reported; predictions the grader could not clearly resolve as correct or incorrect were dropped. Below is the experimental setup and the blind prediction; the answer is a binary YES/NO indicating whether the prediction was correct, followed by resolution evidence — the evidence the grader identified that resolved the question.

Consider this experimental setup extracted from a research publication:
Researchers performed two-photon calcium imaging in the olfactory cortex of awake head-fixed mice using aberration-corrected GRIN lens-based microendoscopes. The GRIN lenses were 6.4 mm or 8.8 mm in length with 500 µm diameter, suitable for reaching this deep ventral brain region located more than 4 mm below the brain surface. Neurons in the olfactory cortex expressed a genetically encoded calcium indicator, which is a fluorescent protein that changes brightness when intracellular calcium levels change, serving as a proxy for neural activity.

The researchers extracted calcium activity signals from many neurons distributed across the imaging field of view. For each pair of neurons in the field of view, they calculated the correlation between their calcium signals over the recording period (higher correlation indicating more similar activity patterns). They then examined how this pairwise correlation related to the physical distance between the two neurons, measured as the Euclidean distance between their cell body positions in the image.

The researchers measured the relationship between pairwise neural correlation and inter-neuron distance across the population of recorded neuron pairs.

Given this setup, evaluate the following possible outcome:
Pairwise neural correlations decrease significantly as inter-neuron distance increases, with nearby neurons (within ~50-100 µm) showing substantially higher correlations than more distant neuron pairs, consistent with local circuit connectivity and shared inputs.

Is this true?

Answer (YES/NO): YES